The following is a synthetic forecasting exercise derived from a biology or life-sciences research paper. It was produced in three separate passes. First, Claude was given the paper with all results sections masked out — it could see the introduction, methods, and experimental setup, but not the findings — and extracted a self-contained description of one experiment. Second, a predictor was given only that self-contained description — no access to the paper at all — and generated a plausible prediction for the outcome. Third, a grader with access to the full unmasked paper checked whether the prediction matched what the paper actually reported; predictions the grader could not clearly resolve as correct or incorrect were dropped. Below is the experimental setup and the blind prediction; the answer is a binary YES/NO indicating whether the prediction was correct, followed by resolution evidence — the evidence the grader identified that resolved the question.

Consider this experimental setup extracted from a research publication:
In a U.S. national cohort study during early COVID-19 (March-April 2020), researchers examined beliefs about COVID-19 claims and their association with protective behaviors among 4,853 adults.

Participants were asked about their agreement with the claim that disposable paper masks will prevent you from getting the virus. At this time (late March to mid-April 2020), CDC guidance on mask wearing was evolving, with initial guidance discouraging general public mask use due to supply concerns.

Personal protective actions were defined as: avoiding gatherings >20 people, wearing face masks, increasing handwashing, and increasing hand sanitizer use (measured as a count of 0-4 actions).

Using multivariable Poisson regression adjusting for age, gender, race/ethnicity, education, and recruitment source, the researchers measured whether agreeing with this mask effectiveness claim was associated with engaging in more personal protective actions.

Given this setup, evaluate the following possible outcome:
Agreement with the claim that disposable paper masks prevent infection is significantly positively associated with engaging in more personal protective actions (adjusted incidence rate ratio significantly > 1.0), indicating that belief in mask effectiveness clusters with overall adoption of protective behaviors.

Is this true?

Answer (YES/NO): YES